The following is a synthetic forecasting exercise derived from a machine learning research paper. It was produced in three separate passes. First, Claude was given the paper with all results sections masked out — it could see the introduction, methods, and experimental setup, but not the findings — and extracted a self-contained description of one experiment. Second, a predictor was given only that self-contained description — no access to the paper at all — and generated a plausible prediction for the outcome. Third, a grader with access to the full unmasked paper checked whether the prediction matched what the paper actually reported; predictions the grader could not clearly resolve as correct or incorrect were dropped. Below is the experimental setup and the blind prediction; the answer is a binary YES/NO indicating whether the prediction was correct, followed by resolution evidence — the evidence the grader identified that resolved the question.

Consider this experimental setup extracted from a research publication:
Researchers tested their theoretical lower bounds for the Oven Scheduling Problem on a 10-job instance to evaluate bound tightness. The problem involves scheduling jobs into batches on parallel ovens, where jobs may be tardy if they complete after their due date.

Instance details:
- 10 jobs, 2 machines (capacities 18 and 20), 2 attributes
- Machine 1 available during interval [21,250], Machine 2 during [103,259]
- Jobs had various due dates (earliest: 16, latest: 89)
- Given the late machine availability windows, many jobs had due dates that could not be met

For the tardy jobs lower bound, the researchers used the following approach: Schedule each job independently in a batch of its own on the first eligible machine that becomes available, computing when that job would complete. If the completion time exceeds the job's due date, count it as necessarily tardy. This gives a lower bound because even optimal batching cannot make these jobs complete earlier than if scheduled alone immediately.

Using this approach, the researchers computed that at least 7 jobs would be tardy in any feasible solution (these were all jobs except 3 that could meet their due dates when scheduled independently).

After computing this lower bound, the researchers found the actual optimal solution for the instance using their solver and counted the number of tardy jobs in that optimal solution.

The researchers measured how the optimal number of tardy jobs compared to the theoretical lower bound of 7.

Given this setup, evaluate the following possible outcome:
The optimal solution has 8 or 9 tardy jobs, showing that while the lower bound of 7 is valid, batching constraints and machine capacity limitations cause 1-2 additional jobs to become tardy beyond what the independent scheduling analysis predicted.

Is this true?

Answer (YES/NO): YES